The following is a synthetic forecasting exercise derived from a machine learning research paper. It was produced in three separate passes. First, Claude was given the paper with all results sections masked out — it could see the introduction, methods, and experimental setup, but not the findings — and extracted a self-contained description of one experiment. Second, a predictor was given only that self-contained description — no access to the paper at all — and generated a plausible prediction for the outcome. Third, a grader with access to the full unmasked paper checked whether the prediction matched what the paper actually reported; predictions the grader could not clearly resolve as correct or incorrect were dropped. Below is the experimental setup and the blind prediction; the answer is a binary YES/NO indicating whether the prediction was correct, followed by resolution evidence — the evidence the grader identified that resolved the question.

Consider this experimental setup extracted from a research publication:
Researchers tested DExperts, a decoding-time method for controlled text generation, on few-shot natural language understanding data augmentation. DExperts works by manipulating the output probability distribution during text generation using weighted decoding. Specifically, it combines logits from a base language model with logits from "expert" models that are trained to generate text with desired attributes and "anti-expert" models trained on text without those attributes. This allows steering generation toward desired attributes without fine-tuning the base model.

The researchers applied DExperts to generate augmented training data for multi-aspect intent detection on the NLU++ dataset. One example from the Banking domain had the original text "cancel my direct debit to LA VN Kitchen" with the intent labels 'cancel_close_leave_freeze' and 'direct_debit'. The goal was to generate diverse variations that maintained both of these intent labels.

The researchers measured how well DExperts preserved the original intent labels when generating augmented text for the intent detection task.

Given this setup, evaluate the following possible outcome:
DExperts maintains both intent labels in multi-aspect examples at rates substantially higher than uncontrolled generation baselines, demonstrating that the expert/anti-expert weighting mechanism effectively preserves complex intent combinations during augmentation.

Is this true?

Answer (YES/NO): NO